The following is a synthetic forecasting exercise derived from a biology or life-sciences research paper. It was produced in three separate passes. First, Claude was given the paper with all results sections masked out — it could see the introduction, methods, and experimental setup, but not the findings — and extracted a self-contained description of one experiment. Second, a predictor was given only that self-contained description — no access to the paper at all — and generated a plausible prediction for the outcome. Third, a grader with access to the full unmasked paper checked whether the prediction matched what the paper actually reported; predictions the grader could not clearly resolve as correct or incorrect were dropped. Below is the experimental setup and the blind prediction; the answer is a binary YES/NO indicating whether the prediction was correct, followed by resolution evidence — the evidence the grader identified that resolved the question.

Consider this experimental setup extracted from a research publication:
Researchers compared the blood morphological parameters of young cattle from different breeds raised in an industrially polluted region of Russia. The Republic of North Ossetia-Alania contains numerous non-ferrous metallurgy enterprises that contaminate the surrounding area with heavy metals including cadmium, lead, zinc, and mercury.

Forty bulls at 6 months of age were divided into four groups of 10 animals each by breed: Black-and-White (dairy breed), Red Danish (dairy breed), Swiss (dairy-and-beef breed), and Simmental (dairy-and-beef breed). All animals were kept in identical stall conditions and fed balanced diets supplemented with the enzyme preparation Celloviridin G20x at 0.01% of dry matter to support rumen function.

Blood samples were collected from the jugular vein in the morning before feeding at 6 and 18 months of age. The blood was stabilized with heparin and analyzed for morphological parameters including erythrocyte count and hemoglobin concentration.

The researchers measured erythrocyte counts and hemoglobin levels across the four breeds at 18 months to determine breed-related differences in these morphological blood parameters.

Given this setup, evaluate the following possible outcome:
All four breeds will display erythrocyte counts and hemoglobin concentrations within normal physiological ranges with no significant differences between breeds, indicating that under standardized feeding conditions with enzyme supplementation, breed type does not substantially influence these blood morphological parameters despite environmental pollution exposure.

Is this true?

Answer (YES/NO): NO